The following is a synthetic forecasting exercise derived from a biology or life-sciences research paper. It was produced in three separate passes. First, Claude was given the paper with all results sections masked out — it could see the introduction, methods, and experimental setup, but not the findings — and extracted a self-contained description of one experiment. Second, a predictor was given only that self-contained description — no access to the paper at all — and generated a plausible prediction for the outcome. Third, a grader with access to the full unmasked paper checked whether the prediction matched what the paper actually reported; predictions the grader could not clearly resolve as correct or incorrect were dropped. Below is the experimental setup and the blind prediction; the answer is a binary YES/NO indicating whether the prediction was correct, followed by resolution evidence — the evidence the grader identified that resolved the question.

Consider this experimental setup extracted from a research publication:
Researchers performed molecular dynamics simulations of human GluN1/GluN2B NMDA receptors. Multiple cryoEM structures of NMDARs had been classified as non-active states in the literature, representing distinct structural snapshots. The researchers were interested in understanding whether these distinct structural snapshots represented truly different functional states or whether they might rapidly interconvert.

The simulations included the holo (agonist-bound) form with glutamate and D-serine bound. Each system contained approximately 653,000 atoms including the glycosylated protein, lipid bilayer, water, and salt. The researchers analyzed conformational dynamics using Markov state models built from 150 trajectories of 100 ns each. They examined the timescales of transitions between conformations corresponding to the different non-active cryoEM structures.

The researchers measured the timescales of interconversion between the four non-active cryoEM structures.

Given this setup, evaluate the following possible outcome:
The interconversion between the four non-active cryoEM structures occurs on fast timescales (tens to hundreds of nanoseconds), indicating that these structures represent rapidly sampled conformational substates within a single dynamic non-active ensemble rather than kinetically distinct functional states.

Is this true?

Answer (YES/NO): YES